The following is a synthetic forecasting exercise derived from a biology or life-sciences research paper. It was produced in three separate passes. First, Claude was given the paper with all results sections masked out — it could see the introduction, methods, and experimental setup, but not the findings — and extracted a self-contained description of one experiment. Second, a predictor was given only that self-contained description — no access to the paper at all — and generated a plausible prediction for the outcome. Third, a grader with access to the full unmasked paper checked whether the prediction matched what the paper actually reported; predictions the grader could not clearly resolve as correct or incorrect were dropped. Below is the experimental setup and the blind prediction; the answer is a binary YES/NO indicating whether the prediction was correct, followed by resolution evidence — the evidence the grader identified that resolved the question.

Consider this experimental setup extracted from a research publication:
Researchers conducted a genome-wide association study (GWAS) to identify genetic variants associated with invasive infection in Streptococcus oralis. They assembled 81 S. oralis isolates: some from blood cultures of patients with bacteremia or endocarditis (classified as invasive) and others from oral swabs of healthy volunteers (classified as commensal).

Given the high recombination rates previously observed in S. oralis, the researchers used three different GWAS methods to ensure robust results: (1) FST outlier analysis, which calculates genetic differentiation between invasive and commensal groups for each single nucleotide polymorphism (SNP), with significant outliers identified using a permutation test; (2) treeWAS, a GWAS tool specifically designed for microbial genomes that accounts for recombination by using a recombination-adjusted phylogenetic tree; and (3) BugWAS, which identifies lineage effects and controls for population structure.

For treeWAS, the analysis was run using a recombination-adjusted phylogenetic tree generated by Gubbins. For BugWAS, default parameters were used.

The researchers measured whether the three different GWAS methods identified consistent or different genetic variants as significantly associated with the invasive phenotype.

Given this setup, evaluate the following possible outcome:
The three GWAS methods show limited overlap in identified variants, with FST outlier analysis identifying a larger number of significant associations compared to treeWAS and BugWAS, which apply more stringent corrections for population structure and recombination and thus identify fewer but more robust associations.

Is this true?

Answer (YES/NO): NO